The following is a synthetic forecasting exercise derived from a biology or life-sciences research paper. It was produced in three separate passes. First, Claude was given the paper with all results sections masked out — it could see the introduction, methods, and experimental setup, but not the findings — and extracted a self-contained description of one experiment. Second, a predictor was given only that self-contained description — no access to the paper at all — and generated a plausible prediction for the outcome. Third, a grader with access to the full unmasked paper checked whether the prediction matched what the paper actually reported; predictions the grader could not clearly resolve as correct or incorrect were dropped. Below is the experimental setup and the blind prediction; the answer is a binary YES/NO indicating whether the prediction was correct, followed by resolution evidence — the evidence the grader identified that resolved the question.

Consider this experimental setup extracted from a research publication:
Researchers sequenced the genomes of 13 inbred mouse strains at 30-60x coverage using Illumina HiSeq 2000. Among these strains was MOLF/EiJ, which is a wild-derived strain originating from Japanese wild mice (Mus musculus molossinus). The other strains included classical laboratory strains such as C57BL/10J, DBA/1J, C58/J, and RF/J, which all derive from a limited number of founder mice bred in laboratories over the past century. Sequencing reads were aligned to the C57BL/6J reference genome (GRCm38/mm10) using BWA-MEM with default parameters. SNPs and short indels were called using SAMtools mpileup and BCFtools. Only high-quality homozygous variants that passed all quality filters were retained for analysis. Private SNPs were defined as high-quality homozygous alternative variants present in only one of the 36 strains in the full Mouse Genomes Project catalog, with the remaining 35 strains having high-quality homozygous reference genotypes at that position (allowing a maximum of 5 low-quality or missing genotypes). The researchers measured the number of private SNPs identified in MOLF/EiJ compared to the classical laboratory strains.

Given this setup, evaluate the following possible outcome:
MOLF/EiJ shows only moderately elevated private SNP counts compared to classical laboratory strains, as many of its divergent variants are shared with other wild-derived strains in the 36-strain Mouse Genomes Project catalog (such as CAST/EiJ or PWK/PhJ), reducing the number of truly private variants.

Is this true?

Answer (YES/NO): NO